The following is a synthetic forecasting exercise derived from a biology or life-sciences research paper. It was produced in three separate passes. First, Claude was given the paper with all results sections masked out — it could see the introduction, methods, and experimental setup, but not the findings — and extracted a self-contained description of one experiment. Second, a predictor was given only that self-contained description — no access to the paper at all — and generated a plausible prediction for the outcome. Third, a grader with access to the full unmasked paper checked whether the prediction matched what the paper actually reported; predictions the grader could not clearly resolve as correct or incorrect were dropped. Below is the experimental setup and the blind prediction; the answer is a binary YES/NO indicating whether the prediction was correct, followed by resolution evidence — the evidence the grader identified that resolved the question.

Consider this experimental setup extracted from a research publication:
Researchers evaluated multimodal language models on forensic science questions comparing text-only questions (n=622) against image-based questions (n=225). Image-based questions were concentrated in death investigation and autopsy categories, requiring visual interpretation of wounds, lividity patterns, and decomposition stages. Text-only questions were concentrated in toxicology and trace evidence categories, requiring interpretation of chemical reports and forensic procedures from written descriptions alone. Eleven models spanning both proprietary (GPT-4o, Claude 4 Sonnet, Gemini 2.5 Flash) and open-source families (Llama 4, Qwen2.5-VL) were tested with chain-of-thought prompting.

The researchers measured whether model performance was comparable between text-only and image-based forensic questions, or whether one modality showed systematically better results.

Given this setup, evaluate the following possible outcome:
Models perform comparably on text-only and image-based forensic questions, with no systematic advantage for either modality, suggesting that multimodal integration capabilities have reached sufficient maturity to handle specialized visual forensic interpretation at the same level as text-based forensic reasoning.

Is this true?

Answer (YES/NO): NO